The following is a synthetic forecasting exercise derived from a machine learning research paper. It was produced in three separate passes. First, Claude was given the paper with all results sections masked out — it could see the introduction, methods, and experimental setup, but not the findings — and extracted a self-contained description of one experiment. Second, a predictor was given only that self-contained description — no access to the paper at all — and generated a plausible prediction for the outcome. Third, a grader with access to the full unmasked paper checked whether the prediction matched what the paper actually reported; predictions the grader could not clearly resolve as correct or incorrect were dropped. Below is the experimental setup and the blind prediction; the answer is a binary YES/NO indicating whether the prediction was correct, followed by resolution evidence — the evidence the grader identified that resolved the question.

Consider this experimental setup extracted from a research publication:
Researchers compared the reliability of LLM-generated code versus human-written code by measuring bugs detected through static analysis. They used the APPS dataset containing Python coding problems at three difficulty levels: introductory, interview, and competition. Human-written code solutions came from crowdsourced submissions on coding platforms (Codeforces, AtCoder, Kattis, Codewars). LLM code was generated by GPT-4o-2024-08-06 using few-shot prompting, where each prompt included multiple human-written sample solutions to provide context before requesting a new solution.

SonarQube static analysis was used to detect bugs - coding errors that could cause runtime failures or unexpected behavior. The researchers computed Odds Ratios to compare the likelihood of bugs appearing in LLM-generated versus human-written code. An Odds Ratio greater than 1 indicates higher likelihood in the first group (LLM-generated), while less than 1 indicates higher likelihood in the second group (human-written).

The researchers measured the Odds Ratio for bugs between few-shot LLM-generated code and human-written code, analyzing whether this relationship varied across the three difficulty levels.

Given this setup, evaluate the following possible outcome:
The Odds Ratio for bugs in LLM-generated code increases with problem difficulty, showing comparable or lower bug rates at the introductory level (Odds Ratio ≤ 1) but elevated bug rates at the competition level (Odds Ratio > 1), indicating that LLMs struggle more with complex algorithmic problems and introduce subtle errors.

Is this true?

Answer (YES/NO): NO